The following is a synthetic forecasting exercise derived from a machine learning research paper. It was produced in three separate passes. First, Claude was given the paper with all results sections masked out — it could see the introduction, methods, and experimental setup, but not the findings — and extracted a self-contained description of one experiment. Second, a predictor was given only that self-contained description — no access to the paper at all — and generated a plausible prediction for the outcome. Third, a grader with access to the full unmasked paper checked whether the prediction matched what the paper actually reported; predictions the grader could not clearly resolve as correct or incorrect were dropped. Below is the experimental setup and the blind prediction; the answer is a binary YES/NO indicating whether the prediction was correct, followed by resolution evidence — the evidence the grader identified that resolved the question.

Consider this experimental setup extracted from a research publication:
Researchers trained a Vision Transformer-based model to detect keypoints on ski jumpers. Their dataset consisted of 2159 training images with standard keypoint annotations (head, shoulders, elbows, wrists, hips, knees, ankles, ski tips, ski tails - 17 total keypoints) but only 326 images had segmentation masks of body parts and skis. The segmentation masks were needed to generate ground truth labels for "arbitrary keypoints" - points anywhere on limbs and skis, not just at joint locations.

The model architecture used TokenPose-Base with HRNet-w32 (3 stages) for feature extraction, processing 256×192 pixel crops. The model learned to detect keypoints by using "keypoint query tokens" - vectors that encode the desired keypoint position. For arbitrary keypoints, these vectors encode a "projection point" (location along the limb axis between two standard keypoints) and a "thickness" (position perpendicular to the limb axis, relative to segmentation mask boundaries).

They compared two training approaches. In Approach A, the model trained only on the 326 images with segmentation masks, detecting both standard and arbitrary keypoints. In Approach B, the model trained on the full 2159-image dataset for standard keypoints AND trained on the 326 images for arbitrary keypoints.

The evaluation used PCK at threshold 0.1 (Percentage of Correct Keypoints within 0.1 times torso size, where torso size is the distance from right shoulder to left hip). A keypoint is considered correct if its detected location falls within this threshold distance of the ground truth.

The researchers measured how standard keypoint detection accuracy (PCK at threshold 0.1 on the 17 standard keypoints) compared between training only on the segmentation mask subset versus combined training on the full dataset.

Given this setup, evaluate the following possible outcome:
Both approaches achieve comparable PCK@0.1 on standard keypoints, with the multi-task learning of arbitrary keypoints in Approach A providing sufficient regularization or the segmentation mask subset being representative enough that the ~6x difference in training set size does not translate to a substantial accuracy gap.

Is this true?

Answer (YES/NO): NO